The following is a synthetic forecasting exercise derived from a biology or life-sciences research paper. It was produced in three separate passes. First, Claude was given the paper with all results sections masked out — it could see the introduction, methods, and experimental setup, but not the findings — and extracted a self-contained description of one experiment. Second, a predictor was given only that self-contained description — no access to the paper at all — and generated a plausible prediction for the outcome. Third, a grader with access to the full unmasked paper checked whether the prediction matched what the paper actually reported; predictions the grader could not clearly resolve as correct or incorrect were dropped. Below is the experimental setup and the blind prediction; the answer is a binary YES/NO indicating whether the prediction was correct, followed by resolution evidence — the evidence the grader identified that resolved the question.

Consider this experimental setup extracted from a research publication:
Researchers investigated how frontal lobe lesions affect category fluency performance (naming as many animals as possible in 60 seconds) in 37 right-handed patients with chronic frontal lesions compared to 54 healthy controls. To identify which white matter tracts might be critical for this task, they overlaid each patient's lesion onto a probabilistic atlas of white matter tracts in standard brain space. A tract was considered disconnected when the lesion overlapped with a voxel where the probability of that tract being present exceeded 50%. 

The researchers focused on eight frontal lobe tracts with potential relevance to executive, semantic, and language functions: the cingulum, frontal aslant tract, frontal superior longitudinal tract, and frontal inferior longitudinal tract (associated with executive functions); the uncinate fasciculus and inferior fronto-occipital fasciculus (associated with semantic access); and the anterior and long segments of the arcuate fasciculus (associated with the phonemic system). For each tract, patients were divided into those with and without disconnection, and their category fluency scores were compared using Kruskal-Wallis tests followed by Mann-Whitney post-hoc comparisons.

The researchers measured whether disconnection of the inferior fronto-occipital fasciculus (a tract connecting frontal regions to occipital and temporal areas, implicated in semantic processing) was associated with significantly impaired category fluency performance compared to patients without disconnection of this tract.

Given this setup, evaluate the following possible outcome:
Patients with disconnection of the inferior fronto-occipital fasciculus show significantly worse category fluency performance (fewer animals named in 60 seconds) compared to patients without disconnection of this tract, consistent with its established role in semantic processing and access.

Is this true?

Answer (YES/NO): NO